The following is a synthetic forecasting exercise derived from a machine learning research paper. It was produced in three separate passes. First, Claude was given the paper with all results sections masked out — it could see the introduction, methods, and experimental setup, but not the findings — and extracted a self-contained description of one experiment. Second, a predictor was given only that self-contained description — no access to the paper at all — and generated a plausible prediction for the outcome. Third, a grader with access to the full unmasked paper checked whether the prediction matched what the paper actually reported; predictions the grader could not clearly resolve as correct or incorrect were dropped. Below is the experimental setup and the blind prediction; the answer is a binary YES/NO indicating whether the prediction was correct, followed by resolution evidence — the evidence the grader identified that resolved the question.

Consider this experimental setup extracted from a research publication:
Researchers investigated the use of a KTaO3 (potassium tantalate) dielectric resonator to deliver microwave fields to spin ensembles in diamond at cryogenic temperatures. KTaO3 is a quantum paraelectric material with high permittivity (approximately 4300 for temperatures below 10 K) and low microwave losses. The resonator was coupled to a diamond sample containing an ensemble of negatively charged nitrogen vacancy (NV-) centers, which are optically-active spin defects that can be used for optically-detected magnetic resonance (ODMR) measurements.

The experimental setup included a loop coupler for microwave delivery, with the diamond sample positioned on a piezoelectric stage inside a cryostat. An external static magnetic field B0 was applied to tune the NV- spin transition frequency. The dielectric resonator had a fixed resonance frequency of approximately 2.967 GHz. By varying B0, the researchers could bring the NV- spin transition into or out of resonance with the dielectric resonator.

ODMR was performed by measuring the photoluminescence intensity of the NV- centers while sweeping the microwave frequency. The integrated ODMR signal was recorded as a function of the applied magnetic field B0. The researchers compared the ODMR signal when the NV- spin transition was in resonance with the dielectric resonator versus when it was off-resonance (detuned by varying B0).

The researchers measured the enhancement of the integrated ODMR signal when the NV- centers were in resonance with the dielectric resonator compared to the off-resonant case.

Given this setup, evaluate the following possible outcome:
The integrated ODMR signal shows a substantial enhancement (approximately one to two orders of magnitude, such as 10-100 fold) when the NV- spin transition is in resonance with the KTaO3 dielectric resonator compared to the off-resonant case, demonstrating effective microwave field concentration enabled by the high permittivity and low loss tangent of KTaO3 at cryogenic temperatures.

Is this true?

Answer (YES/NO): NO